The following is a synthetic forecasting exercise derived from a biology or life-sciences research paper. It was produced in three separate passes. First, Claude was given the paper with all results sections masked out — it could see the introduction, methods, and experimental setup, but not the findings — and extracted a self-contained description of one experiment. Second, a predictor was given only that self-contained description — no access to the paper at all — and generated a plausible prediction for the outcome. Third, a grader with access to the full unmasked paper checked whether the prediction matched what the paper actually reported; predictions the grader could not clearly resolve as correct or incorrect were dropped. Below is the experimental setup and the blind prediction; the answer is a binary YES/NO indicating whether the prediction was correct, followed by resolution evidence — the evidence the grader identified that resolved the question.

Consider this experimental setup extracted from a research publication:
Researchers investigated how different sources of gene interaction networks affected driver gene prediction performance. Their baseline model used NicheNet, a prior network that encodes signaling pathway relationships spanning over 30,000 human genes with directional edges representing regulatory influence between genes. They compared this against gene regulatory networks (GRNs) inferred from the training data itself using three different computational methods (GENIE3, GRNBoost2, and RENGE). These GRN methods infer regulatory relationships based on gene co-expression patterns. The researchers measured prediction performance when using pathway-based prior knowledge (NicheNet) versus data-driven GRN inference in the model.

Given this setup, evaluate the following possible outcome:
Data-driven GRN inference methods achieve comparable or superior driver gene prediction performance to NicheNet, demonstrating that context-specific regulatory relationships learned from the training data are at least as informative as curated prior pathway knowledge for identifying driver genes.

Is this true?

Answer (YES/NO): NO